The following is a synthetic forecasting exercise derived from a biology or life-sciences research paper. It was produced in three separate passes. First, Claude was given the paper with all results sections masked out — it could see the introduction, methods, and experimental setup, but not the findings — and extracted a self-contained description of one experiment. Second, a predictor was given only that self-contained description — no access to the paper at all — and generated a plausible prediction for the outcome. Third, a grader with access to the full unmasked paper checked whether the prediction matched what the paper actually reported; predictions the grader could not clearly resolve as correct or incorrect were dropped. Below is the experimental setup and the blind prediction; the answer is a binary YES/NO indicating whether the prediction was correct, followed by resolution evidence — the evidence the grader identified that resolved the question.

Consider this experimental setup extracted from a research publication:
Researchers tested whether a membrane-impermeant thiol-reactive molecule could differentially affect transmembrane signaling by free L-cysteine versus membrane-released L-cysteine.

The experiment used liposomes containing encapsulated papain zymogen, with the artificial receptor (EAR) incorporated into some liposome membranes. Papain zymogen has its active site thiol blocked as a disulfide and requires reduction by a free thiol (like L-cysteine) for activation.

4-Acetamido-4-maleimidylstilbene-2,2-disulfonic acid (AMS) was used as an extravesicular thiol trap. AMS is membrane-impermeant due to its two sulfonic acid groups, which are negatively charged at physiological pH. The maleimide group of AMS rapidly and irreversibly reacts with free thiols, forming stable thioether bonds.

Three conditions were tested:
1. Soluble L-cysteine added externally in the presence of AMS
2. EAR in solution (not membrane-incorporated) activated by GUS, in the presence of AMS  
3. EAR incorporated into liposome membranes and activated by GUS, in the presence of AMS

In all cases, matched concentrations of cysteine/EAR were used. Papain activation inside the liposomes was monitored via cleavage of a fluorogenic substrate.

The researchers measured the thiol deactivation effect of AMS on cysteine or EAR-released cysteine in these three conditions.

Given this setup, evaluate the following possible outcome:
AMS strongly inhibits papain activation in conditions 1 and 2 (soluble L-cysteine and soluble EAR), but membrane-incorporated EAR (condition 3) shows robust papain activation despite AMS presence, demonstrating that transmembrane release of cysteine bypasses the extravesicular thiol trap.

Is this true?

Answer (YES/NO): YES